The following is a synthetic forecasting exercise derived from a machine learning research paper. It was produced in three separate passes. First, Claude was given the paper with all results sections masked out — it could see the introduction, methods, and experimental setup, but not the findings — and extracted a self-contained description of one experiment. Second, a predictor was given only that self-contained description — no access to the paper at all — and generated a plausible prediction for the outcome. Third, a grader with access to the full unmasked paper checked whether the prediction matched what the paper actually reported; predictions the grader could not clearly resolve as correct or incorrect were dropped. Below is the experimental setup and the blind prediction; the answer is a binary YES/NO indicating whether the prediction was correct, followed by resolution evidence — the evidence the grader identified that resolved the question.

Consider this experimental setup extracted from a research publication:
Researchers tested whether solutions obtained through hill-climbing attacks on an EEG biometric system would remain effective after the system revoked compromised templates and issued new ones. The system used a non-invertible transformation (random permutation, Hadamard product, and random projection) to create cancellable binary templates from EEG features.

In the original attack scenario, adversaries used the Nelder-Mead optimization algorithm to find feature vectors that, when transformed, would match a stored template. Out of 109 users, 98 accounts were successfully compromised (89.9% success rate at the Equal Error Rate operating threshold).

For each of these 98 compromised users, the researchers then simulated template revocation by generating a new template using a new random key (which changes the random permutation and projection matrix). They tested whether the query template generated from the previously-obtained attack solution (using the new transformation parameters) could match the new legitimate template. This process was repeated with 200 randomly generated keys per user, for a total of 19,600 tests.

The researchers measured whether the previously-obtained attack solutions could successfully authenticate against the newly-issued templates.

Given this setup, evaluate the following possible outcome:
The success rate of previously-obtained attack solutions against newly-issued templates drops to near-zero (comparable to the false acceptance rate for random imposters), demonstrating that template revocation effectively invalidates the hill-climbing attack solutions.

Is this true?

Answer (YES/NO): YES